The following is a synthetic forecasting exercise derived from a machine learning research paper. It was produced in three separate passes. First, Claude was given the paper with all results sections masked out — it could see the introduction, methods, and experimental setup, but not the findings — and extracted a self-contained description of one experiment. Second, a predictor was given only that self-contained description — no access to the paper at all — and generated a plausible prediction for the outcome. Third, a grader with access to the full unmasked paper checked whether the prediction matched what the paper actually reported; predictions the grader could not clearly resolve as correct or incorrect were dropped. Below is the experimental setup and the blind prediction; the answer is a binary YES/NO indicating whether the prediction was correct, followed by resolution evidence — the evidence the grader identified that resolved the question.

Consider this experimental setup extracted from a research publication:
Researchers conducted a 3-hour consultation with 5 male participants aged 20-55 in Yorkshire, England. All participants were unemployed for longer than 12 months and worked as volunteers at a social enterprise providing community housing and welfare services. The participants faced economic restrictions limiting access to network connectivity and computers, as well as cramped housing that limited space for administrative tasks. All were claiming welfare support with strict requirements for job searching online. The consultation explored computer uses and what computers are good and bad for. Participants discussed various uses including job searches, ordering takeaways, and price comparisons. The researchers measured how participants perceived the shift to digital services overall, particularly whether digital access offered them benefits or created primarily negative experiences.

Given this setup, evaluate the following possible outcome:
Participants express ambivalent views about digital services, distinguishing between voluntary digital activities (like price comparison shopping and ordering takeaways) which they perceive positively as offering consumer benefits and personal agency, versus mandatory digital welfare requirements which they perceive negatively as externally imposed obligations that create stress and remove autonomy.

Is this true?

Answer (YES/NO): NO